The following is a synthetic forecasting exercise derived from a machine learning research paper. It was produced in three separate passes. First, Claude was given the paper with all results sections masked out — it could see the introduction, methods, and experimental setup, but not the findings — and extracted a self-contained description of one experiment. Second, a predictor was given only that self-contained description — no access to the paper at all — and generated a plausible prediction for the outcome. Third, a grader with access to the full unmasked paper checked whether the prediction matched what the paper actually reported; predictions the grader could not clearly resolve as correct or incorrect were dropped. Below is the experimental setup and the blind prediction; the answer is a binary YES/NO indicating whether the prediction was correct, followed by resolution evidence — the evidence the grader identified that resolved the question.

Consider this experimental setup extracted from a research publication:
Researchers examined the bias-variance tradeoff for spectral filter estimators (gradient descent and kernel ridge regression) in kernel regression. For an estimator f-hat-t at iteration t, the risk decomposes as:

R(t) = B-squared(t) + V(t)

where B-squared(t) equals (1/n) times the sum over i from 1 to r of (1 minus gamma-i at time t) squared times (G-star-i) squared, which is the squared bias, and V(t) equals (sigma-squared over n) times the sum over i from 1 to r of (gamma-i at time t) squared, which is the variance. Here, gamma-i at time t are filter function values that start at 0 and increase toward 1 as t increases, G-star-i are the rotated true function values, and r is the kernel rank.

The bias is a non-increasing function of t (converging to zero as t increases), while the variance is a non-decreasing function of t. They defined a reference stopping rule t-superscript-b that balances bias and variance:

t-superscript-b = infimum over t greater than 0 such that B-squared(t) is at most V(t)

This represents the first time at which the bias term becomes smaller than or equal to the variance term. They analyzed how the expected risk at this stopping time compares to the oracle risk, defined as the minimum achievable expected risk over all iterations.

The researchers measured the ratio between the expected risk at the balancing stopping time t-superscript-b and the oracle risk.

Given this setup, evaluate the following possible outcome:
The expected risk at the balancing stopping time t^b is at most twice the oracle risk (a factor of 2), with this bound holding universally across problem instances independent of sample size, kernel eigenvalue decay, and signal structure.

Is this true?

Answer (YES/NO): YES